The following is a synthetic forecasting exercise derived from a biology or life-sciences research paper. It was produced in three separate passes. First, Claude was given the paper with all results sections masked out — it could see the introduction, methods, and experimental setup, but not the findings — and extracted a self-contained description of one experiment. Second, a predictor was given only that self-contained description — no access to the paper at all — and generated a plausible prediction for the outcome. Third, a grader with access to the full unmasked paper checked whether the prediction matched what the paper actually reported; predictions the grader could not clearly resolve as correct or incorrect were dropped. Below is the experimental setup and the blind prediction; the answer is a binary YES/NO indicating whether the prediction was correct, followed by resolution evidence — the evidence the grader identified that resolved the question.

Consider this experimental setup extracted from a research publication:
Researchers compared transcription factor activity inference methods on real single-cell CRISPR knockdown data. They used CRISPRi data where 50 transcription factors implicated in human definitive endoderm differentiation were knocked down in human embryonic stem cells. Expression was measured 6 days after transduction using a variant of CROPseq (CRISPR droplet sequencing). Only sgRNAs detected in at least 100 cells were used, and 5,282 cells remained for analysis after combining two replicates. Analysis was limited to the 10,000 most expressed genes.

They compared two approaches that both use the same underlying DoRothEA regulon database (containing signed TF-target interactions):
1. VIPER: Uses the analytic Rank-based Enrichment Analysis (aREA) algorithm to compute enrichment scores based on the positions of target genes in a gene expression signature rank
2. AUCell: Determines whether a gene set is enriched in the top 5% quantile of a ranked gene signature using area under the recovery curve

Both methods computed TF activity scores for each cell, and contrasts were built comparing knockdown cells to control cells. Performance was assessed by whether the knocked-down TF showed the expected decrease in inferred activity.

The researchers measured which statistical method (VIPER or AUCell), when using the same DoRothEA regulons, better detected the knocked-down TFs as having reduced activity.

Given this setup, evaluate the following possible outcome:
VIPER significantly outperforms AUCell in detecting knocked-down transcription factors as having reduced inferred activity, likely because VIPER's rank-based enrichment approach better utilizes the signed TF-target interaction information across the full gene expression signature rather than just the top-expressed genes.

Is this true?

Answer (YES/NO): YES